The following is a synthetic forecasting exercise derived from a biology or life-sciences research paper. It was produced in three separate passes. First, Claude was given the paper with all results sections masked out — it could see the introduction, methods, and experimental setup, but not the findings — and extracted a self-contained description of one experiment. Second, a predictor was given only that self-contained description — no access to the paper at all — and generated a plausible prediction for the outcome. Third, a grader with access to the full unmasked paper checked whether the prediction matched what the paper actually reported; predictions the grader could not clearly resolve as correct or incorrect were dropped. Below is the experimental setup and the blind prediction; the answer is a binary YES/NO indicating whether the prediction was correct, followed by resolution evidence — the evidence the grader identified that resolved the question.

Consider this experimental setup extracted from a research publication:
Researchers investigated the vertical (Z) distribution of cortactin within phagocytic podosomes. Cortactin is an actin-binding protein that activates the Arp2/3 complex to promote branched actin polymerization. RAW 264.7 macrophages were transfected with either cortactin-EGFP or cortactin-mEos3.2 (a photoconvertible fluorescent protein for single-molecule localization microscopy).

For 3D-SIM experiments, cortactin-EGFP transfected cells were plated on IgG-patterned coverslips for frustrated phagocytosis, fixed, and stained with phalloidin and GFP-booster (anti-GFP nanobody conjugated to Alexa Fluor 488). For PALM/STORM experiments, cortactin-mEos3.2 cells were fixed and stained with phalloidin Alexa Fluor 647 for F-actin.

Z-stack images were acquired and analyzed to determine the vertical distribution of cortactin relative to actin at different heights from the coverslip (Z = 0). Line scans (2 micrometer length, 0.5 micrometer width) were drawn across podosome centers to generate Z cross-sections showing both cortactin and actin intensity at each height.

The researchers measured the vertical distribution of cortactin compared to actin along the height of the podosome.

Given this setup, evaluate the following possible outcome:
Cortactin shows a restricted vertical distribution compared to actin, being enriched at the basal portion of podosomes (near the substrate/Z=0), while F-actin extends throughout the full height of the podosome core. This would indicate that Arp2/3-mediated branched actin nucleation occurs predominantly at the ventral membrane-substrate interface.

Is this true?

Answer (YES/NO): NO